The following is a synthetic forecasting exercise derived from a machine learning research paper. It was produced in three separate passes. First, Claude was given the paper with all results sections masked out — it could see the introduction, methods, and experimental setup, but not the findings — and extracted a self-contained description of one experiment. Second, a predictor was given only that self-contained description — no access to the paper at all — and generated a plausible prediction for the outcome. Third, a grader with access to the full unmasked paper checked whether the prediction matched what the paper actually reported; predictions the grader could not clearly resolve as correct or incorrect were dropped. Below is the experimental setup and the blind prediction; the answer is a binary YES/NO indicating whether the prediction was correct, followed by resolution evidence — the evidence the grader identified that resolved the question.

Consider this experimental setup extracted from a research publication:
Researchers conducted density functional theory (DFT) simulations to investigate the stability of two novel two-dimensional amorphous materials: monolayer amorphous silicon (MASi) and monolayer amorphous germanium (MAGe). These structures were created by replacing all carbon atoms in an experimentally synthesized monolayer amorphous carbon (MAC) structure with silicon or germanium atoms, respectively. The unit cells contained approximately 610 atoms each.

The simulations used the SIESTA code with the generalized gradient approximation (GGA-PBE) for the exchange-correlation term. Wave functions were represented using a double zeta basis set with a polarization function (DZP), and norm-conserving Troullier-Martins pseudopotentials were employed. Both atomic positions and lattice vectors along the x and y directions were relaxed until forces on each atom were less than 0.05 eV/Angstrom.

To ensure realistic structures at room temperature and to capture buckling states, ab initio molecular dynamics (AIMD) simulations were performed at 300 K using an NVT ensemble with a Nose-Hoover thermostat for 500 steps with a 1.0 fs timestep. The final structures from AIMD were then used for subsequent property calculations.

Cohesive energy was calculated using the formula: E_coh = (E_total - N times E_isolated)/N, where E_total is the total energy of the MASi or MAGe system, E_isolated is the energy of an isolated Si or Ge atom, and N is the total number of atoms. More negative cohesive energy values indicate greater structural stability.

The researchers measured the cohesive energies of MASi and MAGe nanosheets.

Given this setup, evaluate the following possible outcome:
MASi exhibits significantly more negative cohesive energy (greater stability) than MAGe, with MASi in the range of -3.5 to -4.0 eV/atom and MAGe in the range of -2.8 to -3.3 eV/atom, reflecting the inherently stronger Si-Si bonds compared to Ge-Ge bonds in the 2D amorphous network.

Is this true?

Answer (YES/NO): NO